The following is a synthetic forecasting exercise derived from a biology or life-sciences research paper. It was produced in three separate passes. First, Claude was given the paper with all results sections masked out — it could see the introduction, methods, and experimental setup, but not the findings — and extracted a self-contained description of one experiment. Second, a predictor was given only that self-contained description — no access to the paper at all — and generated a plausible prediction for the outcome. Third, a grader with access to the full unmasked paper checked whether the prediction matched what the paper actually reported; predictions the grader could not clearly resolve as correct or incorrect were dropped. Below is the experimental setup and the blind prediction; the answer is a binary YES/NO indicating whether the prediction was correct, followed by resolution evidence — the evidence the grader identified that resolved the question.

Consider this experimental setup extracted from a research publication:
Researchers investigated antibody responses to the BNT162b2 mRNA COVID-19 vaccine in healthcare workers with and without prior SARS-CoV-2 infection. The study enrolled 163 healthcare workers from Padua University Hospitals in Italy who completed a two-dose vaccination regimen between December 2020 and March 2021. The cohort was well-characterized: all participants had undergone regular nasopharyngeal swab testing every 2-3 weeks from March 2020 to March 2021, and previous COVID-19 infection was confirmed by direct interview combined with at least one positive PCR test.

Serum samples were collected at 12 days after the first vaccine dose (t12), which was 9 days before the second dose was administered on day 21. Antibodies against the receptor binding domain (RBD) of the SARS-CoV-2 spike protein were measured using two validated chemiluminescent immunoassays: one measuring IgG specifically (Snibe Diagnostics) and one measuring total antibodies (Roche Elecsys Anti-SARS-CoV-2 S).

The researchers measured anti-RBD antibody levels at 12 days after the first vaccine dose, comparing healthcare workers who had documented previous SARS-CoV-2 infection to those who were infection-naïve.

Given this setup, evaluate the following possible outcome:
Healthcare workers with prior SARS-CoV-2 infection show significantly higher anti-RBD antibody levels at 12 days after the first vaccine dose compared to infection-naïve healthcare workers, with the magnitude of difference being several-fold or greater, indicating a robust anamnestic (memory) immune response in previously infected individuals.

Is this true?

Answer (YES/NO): YES